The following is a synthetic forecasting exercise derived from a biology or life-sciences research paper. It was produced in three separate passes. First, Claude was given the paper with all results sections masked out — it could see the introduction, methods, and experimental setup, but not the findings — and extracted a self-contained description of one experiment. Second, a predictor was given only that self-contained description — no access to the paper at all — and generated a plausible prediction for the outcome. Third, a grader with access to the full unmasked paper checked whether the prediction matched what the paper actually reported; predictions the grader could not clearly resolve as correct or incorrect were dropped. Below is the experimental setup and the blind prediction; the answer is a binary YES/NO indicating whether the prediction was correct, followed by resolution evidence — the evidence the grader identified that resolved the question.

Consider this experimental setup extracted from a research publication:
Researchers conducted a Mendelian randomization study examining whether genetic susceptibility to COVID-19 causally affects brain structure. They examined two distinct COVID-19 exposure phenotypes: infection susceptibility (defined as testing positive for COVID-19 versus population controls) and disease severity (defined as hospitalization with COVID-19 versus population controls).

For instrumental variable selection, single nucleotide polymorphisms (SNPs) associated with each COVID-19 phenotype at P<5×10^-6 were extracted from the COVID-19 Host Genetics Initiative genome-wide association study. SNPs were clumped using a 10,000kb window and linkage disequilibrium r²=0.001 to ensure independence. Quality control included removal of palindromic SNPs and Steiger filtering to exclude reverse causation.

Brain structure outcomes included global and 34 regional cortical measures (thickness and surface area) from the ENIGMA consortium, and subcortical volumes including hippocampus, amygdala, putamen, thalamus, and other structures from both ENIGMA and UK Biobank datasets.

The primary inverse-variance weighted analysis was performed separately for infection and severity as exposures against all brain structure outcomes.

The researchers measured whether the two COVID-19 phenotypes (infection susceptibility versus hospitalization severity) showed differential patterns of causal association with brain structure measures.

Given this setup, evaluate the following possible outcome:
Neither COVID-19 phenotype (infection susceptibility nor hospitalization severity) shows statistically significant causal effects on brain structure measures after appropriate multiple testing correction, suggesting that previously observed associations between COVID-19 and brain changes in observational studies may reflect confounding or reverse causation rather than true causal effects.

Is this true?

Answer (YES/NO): YES